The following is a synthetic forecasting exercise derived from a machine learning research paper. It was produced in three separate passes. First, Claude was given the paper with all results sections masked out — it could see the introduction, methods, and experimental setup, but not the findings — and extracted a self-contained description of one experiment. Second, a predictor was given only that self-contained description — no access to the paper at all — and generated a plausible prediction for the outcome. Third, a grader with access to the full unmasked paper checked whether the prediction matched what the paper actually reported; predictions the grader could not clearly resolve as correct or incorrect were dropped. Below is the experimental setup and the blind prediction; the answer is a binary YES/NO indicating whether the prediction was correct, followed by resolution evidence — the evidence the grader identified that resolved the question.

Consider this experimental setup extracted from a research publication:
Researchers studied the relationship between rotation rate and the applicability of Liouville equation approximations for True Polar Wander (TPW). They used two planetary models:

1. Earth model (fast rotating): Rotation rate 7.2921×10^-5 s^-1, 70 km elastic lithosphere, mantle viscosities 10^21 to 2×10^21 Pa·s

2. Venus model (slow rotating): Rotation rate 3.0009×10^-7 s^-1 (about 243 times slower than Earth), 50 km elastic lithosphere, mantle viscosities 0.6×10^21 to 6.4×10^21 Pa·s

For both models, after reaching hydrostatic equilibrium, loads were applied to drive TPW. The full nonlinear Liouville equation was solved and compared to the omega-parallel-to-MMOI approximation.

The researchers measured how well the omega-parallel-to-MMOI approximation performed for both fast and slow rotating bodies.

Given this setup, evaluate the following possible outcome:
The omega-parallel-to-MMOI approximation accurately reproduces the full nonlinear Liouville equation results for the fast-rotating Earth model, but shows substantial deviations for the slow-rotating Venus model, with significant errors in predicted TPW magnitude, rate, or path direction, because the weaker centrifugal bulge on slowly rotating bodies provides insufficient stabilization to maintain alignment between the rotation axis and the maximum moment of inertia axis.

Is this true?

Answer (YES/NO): YES